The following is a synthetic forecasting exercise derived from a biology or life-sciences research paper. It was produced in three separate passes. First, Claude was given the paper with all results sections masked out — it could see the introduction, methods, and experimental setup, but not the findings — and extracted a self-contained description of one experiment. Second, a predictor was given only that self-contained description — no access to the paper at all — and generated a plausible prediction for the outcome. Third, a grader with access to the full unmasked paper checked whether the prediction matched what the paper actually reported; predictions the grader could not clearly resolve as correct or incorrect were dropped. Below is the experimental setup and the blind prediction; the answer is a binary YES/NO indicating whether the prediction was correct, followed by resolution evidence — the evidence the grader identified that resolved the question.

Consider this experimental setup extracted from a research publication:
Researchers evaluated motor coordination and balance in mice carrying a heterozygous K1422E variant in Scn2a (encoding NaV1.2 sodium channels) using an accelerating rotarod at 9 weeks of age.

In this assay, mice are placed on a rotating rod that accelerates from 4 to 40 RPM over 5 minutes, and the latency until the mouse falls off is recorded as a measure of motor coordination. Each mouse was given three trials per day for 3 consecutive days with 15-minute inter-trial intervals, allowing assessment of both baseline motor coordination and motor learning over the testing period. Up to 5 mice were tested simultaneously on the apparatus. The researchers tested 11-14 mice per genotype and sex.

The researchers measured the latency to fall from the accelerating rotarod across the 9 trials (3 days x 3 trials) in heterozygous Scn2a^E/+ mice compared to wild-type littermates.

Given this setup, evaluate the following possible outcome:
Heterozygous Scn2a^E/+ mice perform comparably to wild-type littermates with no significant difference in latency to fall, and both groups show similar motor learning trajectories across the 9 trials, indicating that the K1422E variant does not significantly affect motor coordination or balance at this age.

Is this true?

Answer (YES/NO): NO